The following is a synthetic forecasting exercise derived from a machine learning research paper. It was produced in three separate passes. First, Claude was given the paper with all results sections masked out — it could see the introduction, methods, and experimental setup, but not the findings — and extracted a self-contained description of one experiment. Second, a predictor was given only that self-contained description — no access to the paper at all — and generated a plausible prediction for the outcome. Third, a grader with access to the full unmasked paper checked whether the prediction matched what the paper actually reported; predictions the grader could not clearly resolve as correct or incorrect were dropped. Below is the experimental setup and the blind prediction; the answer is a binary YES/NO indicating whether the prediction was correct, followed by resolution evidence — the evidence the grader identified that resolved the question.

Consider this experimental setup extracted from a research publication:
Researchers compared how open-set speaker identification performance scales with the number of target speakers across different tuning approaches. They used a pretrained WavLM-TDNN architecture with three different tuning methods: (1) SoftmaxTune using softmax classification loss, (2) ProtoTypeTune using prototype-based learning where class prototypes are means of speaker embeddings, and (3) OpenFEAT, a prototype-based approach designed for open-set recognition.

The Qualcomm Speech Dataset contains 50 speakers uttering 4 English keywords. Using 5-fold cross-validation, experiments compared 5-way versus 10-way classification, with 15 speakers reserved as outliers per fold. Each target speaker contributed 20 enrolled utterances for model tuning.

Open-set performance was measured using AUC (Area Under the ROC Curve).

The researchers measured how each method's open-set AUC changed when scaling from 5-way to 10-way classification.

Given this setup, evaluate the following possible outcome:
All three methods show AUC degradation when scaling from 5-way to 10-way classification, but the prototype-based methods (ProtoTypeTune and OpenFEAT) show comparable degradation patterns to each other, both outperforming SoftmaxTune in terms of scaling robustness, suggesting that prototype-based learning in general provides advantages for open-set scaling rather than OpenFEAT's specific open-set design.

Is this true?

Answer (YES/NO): NO